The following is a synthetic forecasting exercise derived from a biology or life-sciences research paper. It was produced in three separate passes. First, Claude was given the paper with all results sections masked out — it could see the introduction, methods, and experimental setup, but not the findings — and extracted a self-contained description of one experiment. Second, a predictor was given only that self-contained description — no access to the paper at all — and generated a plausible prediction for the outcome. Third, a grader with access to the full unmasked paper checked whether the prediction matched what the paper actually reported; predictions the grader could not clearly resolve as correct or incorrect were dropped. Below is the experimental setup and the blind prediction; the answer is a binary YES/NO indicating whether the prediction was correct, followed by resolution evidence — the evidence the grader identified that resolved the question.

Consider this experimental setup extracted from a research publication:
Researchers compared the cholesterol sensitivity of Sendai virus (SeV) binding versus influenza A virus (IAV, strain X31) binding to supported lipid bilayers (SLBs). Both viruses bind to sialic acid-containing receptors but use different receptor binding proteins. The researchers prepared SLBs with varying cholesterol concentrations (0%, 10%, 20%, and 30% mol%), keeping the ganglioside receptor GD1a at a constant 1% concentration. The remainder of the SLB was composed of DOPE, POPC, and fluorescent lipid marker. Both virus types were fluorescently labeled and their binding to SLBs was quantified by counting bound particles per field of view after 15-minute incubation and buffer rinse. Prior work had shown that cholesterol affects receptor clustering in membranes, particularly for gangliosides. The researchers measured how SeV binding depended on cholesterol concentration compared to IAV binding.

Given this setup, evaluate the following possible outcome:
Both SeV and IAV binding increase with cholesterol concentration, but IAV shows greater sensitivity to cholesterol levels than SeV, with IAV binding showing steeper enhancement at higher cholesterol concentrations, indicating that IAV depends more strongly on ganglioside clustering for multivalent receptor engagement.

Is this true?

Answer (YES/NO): NO